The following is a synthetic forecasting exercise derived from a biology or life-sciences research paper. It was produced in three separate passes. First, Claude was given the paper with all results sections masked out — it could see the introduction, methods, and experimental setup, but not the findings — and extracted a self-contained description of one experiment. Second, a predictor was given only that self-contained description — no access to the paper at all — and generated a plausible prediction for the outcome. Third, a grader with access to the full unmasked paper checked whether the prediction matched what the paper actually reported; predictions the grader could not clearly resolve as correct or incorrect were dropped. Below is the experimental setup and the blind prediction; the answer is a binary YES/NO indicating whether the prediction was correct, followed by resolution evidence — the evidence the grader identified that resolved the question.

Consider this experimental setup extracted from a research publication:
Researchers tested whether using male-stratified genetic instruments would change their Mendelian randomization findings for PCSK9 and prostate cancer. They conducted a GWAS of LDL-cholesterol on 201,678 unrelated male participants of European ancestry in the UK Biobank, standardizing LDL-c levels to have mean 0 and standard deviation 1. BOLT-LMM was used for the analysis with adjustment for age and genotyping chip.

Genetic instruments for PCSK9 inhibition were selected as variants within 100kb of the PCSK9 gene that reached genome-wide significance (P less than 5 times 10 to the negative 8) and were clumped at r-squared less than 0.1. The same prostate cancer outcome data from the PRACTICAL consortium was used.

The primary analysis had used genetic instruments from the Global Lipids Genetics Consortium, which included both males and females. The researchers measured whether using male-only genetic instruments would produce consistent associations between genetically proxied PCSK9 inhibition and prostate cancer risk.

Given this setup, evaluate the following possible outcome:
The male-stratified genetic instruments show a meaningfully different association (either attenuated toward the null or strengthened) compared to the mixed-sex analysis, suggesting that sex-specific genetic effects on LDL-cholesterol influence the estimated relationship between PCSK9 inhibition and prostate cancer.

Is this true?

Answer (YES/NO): NO